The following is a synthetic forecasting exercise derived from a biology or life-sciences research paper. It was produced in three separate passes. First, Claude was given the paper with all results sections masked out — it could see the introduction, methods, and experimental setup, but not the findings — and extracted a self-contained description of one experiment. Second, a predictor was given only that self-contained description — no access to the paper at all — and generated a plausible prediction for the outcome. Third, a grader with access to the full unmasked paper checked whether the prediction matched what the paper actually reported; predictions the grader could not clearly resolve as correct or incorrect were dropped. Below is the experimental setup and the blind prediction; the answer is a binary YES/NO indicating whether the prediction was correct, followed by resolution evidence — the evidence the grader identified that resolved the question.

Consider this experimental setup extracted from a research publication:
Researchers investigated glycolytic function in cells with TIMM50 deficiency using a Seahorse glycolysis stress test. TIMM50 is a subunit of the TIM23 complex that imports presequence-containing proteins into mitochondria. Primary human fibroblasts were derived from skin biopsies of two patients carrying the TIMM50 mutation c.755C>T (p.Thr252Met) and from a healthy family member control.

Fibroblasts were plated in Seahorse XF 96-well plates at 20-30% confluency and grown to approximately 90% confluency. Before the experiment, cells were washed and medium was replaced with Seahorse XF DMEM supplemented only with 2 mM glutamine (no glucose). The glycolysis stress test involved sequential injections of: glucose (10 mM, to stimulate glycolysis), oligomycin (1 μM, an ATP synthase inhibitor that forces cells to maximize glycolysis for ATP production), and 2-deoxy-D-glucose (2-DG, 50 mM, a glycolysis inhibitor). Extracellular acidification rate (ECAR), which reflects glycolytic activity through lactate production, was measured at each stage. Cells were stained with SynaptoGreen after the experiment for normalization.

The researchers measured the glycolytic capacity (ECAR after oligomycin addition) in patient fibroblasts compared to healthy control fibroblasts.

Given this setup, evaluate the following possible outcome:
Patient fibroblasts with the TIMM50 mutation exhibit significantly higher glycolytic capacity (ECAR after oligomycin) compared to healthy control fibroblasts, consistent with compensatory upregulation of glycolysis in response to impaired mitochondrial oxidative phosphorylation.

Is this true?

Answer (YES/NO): NO